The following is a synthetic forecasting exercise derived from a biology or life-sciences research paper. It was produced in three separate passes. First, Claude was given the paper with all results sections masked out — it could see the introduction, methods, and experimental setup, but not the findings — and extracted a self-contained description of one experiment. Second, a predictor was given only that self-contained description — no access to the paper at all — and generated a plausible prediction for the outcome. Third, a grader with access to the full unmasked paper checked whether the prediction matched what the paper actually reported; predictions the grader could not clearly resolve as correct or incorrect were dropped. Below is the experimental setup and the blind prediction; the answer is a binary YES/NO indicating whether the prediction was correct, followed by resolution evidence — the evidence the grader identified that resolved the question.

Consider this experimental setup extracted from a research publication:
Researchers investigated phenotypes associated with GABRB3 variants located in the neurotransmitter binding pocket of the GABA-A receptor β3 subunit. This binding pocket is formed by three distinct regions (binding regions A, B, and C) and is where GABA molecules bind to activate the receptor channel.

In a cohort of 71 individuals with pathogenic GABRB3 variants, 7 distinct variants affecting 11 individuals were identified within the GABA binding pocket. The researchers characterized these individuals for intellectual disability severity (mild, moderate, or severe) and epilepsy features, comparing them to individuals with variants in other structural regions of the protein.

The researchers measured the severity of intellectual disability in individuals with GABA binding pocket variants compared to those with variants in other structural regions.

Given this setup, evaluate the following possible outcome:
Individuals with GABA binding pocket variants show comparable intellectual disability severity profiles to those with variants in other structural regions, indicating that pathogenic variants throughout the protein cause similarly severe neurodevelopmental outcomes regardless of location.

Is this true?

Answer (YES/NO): NO